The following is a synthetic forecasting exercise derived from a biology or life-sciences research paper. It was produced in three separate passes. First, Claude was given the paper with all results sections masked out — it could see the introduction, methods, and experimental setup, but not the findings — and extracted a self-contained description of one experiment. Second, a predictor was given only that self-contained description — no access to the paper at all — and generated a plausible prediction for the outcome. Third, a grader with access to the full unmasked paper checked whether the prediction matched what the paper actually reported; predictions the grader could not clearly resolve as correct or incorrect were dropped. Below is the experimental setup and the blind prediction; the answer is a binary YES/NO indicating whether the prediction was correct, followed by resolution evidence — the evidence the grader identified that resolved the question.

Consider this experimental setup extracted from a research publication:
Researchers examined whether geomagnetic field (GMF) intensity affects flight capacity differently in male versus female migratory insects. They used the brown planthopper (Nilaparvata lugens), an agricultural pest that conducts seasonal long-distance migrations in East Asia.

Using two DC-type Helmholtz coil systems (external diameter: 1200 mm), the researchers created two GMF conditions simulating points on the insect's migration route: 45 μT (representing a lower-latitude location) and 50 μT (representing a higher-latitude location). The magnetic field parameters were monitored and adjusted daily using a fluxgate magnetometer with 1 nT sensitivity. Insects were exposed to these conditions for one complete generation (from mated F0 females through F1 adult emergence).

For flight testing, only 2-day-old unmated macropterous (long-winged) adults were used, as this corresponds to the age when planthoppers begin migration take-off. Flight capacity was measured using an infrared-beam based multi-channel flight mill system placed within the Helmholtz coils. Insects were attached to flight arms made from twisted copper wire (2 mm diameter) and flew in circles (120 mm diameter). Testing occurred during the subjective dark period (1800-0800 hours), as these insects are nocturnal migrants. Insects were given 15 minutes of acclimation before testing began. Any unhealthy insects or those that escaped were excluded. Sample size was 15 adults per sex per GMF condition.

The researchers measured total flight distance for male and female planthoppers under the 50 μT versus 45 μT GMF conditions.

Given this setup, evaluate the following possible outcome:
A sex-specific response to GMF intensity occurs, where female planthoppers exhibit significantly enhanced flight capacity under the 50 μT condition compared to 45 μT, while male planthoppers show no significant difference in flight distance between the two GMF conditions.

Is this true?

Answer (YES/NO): NO